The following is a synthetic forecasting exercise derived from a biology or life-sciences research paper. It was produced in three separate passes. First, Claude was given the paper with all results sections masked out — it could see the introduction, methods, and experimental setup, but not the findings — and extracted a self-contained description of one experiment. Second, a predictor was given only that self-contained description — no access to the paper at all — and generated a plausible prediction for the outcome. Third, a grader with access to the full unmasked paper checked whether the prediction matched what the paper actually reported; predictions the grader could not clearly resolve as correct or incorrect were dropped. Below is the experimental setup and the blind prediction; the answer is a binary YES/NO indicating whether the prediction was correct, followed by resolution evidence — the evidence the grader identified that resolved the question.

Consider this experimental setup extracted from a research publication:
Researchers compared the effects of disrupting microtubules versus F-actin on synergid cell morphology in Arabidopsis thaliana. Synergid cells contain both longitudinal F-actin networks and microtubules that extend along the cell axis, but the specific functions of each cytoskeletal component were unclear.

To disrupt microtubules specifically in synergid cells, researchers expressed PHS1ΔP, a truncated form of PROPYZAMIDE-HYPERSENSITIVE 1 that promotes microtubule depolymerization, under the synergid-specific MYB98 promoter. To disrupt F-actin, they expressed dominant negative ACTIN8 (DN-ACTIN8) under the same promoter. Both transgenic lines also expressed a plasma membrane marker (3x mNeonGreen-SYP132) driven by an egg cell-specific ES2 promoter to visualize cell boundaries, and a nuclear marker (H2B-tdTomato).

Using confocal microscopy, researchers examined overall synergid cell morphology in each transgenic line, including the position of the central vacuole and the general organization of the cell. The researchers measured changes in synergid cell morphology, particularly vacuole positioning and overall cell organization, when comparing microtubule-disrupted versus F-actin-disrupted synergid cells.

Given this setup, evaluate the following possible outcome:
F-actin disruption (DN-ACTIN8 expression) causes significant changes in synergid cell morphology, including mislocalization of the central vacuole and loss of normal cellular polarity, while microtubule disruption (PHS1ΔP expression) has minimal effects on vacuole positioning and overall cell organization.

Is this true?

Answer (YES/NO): YES